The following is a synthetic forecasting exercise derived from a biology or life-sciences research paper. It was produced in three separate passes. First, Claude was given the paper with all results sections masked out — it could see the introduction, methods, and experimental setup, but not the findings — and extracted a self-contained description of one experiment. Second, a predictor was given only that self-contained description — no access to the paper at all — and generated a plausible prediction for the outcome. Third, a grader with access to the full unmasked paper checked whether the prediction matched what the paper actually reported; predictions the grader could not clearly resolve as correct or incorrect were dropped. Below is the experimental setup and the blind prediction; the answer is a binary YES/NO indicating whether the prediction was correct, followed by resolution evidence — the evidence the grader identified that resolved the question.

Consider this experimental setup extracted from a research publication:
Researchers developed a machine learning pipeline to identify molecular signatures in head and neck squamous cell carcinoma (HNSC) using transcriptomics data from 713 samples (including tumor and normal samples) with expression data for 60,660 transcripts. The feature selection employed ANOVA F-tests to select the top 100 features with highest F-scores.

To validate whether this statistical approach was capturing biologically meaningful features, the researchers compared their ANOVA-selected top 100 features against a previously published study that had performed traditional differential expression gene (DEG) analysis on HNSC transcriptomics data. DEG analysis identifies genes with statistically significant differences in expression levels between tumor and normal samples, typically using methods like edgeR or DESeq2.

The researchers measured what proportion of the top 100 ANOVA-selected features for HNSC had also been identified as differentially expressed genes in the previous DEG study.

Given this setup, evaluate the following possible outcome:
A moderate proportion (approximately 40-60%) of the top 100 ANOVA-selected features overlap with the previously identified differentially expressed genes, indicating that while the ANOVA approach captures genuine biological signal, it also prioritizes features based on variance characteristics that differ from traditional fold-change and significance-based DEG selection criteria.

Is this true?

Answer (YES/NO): NO